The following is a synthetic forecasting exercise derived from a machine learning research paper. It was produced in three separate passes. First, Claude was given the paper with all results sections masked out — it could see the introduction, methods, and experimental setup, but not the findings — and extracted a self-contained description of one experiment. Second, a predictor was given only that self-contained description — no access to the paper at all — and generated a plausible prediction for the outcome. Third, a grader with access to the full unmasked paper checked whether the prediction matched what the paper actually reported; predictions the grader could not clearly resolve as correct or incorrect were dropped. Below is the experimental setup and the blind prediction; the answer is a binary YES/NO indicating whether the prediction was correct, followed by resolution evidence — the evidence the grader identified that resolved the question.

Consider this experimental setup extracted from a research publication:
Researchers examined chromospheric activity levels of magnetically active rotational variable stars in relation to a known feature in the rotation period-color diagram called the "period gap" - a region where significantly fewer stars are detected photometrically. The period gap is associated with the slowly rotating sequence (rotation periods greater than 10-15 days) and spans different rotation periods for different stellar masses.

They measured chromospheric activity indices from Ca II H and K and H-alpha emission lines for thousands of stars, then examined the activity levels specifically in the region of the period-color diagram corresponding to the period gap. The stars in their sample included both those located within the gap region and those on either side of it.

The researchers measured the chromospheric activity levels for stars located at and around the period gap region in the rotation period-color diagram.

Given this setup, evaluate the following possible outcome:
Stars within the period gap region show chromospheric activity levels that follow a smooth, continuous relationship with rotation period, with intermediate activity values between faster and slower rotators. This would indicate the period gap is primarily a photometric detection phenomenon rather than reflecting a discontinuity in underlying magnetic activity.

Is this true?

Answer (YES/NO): NO